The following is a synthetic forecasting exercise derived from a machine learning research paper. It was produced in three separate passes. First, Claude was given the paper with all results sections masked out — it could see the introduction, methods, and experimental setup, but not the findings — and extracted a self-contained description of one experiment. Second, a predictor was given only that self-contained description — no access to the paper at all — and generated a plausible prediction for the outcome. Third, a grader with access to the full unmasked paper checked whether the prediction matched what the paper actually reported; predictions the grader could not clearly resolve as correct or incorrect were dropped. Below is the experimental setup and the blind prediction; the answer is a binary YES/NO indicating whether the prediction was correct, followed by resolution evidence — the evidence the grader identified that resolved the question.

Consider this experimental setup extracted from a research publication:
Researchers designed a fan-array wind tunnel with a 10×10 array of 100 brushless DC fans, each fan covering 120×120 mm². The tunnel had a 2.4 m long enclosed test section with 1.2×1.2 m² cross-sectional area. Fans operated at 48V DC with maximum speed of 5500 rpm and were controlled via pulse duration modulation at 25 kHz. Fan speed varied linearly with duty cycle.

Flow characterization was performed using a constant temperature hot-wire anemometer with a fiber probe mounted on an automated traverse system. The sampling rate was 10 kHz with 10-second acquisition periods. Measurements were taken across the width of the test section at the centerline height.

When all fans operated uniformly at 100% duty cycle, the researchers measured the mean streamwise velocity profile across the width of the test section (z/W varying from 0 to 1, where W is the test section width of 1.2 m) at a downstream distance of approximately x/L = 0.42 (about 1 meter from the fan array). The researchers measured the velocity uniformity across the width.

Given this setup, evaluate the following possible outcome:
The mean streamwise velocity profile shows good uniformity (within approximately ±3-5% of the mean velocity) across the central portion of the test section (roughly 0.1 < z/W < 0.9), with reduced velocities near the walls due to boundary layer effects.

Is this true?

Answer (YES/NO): NO